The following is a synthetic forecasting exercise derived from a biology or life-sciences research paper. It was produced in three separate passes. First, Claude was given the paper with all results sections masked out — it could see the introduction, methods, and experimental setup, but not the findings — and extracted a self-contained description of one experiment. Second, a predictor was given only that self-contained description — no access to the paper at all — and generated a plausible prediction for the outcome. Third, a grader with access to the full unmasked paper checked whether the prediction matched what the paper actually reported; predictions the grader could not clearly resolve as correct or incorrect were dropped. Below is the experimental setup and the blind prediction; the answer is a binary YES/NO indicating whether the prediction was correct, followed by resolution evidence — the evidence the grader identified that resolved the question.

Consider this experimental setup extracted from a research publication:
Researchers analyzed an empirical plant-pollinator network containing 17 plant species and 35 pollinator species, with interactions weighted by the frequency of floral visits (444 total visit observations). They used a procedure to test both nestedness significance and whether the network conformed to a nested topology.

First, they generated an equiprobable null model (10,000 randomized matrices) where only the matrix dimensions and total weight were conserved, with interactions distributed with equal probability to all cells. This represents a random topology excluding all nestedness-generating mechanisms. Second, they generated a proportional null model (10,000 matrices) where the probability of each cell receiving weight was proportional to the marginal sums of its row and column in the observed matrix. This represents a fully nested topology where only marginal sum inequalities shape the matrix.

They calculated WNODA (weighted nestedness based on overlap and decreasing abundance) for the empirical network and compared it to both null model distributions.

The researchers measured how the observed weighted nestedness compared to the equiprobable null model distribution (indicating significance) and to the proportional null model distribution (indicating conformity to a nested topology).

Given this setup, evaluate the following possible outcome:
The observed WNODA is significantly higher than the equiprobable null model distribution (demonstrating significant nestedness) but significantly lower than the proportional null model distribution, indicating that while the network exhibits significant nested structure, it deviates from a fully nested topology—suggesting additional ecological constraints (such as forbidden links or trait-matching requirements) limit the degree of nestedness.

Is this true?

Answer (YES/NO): YES